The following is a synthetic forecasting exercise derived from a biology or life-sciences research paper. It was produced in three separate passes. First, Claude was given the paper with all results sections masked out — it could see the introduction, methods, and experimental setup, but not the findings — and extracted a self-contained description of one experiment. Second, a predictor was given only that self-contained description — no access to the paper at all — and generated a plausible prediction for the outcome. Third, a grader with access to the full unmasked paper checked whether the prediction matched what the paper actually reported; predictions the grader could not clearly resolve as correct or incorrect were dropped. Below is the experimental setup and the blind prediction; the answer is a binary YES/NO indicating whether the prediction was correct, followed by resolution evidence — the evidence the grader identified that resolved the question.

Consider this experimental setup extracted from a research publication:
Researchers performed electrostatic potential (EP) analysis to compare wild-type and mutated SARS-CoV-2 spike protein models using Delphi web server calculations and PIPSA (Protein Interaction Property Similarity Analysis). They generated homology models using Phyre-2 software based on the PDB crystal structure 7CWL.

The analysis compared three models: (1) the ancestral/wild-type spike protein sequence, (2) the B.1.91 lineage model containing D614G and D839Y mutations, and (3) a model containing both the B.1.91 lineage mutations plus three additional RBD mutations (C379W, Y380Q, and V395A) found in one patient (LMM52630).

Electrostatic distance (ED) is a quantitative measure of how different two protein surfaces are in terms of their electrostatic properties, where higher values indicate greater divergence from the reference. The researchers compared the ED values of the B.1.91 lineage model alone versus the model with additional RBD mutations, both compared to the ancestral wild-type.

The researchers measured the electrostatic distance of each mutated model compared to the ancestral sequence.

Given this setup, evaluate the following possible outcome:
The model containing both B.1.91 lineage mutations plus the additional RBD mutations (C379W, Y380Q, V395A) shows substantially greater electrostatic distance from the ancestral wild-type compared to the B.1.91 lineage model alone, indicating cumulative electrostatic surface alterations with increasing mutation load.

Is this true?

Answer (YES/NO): NO